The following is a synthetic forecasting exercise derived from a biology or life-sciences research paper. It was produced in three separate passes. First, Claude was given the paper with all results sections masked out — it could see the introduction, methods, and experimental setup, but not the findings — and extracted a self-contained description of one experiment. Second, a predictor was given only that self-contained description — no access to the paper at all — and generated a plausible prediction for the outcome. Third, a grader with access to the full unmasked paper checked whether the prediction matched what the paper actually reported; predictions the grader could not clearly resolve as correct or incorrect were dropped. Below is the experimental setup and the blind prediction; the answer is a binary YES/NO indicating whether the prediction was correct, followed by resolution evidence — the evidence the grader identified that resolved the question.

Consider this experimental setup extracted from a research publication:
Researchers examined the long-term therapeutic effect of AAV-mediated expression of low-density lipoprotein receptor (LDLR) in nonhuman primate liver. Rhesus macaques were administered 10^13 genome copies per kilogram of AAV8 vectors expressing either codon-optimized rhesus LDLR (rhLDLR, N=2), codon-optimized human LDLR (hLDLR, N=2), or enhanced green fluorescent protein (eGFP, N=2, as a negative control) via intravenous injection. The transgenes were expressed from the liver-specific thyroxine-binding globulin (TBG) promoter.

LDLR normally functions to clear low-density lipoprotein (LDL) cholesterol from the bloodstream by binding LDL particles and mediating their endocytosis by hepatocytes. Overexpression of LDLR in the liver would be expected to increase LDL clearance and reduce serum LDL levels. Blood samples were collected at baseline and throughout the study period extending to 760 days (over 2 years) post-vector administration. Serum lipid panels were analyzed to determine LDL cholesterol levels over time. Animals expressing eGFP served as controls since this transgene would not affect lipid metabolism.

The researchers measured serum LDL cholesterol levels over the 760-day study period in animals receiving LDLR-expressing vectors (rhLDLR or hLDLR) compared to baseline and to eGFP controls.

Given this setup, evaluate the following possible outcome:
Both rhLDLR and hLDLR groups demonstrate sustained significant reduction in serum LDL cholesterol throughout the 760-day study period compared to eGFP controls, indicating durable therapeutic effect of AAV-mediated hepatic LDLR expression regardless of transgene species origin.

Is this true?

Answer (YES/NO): NO